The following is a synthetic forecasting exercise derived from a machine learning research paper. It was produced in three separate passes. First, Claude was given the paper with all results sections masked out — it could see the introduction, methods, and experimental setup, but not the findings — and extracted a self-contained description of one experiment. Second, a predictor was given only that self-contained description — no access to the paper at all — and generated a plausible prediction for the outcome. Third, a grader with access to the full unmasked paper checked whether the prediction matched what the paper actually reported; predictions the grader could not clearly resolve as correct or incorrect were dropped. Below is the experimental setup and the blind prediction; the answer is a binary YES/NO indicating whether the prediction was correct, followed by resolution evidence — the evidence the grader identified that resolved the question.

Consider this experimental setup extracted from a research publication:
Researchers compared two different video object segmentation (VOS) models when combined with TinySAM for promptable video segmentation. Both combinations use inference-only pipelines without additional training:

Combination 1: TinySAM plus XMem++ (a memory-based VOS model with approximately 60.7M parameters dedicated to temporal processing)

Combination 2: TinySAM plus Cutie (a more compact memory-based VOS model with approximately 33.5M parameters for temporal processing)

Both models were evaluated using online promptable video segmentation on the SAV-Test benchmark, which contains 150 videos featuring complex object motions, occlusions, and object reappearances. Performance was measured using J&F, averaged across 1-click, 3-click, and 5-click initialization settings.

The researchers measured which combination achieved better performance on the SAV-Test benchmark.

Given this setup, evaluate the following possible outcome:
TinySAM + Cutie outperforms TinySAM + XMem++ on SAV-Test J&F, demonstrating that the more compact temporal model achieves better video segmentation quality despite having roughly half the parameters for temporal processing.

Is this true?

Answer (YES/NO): YES